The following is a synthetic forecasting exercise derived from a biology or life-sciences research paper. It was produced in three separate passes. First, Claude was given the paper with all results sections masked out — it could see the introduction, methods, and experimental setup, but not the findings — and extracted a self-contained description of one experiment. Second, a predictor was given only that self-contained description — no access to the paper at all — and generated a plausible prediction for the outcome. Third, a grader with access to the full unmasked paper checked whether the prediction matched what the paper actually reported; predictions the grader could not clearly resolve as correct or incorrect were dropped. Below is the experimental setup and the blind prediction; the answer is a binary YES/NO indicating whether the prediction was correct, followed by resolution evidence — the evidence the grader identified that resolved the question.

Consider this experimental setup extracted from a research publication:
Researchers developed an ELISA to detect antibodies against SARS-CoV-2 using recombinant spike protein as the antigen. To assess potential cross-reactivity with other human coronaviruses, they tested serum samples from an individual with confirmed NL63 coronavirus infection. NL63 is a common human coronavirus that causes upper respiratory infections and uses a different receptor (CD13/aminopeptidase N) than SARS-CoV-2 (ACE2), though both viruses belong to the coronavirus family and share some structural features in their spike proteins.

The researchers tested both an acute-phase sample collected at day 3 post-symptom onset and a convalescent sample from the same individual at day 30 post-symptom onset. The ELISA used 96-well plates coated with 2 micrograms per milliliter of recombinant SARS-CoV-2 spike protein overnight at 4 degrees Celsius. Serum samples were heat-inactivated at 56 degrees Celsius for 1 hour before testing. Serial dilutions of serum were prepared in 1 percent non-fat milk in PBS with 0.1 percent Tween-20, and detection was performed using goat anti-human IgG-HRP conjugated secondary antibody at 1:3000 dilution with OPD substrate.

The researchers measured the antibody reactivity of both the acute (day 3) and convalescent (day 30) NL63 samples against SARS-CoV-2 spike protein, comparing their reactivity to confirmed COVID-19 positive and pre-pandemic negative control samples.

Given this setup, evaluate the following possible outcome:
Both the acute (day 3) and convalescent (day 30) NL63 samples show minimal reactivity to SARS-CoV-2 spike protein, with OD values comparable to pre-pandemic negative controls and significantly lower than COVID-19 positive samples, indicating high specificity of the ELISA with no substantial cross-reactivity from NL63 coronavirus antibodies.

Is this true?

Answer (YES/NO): YES